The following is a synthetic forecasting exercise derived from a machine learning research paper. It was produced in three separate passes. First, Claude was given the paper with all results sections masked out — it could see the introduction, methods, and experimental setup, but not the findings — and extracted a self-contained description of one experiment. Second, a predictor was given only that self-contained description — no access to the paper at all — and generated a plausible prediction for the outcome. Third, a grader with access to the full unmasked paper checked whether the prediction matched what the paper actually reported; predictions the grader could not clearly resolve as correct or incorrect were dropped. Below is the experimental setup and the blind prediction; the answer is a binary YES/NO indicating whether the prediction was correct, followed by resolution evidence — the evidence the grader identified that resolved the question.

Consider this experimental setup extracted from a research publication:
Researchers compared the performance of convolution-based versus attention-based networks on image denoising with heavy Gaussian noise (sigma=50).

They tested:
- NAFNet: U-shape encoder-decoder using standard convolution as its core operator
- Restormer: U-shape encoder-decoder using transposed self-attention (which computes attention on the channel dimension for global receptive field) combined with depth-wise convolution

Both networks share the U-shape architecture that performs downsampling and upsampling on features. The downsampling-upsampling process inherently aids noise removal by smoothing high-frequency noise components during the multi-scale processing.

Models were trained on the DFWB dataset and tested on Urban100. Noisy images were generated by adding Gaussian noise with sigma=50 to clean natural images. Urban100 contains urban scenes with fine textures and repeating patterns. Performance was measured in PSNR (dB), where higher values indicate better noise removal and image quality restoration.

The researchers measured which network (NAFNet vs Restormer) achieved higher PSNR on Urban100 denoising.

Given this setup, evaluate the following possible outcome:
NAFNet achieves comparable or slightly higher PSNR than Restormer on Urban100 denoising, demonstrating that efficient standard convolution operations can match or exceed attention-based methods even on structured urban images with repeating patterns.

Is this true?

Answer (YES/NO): NO